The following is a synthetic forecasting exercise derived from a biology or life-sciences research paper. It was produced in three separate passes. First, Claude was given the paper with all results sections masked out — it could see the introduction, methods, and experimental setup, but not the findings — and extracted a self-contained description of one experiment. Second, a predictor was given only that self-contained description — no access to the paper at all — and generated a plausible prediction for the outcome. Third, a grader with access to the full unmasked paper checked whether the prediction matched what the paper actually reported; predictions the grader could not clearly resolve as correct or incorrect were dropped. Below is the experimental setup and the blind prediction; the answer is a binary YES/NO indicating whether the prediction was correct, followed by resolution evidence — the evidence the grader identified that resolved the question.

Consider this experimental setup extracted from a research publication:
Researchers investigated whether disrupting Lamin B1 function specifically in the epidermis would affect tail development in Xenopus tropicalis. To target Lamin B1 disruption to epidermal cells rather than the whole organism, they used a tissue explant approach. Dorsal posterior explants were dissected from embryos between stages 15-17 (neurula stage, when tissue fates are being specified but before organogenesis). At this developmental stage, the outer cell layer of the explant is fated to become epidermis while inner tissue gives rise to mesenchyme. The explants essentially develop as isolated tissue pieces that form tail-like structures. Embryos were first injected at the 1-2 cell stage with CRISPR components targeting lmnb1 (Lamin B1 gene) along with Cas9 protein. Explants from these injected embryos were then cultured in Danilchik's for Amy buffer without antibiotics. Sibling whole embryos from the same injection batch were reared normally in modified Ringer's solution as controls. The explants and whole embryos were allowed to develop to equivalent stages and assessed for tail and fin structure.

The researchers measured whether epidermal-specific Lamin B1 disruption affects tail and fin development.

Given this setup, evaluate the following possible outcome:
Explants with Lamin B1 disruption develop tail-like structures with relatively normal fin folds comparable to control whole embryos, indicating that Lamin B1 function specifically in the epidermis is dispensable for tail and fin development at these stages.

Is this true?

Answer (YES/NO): NO